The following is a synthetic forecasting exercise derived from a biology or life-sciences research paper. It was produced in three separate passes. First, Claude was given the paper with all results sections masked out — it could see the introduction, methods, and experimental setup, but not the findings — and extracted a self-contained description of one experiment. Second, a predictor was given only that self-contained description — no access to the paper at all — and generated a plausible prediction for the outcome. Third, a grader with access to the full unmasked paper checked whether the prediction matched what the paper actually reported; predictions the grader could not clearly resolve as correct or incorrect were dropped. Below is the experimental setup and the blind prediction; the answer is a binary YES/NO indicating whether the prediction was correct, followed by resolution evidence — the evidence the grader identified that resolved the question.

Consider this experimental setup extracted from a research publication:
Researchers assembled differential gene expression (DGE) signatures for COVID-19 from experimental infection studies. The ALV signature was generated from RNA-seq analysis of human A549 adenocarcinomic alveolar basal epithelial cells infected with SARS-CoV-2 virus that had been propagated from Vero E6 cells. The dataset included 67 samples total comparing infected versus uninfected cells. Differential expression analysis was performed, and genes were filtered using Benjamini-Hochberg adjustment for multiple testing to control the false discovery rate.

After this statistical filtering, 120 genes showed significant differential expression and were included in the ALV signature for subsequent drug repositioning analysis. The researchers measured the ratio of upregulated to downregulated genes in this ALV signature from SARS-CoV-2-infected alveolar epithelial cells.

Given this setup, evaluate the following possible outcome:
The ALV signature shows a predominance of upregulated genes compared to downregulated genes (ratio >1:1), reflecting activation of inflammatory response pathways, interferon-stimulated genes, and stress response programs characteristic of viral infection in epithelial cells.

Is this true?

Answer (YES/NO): YES